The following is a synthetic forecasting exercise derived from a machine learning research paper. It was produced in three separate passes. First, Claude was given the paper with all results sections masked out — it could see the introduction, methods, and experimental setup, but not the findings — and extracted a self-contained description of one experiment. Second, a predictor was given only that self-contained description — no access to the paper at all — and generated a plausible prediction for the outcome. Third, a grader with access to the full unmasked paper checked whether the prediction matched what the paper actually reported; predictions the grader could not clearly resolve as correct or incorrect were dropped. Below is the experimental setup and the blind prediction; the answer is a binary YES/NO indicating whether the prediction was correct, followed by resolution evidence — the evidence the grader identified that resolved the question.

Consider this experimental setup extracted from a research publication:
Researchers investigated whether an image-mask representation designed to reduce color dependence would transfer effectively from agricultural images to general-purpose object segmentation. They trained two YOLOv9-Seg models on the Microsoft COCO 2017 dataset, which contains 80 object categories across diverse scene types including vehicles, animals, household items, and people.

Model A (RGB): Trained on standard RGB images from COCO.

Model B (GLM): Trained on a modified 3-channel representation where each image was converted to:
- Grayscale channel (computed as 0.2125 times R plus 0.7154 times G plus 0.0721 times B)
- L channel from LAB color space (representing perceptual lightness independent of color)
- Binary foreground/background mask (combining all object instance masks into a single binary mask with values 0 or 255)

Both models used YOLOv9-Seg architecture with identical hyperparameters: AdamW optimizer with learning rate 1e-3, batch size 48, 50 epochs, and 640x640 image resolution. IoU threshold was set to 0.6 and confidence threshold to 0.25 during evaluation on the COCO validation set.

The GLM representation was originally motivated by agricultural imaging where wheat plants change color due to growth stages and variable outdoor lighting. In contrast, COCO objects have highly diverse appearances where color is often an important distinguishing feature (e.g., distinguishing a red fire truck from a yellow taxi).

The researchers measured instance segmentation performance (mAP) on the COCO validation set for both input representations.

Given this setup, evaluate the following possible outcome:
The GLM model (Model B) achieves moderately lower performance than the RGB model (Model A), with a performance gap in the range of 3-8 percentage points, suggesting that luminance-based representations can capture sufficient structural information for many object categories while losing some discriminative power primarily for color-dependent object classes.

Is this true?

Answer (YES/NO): NO